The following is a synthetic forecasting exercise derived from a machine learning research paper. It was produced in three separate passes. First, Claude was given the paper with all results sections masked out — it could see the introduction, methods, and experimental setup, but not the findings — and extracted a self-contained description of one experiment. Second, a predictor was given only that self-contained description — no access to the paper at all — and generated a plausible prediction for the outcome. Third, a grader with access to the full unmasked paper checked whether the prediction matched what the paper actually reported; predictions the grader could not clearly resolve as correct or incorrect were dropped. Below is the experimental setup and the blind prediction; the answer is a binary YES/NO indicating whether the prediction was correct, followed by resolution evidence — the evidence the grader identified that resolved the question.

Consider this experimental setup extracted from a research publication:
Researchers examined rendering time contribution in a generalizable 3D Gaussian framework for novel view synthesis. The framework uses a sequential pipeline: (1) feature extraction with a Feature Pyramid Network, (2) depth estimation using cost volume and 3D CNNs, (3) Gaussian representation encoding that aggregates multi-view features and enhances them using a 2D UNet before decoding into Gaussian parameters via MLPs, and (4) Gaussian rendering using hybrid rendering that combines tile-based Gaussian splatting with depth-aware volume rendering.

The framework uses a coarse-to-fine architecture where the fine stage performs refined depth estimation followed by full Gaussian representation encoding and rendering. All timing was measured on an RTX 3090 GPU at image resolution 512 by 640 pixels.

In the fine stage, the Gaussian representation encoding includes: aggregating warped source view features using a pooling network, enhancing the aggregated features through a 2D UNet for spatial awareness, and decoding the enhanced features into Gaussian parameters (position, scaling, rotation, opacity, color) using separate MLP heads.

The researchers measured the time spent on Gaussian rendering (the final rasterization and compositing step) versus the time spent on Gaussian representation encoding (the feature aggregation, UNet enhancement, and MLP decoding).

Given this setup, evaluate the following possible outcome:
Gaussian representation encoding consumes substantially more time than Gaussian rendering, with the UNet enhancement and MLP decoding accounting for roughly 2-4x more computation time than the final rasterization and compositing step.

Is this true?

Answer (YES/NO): NO